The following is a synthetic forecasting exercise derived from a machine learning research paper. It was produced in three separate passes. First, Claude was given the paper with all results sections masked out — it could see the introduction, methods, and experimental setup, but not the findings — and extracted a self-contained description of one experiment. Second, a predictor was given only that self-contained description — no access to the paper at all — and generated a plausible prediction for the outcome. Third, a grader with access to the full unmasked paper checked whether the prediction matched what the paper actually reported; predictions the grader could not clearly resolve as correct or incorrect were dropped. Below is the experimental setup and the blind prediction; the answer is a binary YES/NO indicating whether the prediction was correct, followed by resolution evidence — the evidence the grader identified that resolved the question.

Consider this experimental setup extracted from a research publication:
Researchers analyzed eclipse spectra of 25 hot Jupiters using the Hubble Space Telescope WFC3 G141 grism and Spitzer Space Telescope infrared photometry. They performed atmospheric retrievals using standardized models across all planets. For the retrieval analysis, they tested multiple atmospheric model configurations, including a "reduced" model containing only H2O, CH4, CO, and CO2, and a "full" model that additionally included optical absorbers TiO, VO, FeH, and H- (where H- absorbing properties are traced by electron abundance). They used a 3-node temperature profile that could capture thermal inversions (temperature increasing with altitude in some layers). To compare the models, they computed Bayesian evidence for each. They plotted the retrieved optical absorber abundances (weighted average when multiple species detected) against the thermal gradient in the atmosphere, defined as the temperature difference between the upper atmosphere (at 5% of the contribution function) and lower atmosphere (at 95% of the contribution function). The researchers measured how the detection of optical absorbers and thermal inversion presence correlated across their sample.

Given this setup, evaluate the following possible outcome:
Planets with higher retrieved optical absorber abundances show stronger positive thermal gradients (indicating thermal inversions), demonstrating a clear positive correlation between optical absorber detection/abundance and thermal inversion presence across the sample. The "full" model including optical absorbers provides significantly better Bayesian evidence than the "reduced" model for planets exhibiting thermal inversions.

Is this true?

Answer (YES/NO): YES